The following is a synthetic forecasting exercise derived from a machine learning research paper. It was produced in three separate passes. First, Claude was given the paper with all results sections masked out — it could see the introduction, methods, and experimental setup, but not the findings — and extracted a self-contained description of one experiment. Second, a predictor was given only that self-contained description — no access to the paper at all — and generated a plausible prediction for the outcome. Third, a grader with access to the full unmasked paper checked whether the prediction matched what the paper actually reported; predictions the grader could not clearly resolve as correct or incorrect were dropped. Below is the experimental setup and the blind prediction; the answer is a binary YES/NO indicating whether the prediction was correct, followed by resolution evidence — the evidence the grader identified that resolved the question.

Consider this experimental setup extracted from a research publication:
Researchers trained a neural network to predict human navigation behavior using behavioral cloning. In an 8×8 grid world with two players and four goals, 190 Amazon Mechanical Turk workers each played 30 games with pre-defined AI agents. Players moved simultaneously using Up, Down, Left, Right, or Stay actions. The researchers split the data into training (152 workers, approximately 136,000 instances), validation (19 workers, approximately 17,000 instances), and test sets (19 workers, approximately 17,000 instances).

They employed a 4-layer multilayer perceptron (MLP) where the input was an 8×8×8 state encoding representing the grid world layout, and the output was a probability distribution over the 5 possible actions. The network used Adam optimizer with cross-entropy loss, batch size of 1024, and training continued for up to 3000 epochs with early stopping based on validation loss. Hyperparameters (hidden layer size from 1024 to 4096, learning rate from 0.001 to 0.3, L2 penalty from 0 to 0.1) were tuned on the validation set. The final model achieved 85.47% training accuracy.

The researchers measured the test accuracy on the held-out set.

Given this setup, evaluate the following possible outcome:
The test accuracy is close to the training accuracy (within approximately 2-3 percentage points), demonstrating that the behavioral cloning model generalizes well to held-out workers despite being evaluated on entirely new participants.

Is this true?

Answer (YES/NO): NO